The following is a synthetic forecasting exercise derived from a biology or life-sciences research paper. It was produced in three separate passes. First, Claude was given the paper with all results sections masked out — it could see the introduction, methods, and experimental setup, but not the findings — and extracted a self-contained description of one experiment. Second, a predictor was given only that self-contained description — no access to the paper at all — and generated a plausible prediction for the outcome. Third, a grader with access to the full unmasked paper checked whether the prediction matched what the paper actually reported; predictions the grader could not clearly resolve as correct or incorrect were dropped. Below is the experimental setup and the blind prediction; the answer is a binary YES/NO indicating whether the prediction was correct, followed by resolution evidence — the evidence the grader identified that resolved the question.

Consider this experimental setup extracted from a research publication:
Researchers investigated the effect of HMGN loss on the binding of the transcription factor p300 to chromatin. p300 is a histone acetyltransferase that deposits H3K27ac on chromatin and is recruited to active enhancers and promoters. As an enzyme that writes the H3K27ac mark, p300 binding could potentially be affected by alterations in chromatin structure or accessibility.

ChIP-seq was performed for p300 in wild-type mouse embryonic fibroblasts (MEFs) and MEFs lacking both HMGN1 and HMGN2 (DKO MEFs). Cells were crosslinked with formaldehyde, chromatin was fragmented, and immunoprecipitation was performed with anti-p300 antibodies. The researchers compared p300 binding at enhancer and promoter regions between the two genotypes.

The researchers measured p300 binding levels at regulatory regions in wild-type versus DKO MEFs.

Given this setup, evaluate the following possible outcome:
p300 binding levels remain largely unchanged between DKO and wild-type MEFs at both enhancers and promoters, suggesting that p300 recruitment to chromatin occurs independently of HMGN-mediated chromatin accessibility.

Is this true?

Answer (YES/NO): NO